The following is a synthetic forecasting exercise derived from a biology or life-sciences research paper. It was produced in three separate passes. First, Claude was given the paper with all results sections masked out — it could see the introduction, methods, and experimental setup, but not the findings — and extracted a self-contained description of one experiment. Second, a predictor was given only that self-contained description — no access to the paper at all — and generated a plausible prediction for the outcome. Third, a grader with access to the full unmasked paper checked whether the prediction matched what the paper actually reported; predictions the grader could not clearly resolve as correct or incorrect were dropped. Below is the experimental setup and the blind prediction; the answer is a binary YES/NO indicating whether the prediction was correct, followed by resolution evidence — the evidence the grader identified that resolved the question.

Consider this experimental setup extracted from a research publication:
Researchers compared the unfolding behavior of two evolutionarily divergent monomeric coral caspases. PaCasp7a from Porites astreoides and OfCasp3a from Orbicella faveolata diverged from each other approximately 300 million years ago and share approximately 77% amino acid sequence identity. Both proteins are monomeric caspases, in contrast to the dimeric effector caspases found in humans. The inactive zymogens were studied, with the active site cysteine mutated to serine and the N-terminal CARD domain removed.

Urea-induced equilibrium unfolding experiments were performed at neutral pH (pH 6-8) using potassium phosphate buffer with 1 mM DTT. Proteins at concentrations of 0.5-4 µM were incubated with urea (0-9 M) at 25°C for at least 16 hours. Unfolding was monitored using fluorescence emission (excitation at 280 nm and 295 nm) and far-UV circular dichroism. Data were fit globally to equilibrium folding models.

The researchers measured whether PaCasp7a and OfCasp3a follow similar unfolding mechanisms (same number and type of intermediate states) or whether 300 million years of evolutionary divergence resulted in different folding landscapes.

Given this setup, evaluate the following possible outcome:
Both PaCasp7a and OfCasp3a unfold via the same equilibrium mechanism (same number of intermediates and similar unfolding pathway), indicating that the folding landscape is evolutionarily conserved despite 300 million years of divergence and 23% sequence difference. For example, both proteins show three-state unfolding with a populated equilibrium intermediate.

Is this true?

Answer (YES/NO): NO